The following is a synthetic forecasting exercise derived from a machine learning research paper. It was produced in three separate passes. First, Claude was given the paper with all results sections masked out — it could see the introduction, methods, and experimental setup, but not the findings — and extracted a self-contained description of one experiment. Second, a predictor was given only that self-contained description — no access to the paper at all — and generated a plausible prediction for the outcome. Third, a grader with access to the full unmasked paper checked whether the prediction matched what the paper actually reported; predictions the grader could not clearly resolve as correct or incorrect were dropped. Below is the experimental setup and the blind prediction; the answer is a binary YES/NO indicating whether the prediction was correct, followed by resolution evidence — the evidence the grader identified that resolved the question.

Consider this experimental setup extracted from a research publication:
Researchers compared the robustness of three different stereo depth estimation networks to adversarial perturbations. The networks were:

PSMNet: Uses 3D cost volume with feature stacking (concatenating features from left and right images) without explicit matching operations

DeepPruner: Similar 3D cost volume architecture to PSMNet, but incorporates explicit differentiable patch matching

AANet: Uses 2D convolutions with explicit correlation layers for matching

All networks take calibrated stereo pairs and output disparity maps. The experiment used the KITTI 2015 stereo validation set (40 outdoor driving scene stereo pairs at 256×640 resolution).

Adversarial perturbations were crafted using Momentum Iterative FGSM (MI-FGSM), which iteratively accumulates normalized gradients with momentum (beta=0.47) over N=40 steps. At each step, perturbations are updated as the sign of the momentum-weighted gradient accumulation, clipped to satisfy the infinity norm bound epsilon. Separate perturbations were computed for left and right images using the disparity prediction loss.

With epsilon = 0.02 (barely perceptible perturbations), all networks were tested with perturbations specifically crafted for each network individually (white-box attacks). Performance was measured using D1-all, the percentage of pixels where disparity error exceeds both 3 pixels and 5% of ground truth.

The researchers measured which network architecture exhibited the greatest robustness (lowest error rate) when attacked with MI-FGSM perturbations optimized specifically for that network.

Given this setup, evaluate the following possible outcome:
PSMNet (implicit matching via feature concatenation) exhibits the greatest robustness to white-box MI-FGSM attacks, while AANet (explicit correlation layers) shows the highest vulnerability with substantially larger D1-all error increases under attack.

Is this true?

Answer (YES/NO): NO